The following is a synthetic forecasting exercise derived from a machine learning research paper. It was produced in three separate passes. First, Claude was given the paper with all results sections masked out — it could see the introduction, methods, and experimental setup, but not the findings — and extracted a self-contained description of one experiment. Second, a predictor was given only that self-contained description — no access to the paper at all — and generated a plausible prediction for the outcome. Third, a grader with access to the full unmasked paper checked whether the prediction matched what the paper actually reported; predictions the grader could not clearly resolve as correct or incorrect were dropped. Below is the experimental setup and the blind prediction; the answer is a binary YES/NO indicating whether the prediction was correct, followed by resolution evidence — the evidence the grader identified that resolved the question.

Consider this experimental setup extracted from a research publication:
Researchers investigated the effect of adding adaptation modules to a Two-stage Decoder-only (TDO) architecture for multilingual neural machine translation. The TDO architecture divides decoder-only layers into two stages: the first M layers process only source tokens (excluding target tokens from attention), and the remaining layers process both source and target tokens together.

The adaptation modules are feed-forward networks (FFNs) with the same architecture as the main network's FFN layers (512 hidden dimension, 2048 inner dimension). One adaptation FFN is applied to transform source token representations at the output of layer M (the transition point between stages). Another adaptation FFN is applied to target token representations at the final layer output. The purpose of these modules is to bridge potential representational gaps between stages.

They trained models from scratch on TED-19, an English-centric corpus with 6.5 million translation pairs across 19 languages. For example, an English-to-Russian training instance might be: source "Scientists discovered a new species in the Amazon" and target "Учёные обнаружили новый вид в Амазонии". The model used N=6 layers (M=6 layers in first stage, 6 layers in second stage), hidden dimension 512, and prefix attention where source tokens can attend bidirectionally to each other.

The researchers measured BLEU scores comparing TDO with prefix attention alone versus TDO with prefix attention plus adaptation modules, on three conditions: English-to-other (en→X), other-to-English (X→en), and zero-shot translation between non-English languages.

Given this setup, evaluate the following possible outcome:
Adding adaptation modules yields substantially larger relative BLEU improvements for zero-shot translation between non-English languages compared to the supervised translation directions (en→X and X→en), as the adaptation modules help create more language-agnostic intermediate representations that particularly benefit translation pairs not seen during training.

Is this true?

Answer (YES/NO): YES